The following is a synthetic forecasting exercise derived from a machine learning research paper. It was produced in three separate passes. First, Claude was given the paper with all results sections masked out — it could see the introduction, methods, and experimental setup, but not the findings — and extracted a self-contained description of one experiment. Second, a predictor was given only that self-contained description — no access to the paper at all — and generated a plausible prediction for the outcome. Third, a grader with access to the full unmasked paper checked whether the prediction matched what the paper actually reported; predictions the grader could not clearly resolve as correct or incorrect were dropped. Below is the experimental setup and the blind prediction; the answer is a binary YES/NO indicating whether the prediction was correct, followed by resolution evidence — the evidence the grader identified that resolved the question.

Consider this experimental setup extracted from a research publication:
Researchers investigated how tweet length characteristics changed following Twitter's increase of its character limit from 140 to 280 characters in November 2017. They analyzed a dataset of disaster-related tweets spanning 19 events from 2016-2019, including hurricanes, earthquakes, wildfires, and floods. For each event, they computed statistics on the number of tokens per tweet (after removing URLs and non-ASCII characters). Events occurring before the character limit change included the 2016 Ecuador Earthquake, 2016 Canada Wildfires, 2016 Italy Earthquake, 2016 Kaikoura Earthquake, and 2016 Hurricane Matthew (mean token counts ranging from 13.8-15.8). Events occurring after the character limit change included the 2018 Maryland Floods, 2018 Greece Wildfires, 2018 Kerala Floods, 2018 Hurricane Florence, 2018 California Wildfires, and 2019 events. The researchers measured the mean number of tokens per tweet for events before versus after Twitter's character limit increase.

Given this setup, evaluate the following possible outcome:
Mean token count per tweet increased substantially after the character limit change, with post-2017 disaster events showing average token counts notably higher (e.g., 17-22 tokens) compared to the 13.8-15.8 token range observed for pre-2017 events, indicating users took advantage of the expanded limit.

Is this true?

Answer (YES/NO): NO